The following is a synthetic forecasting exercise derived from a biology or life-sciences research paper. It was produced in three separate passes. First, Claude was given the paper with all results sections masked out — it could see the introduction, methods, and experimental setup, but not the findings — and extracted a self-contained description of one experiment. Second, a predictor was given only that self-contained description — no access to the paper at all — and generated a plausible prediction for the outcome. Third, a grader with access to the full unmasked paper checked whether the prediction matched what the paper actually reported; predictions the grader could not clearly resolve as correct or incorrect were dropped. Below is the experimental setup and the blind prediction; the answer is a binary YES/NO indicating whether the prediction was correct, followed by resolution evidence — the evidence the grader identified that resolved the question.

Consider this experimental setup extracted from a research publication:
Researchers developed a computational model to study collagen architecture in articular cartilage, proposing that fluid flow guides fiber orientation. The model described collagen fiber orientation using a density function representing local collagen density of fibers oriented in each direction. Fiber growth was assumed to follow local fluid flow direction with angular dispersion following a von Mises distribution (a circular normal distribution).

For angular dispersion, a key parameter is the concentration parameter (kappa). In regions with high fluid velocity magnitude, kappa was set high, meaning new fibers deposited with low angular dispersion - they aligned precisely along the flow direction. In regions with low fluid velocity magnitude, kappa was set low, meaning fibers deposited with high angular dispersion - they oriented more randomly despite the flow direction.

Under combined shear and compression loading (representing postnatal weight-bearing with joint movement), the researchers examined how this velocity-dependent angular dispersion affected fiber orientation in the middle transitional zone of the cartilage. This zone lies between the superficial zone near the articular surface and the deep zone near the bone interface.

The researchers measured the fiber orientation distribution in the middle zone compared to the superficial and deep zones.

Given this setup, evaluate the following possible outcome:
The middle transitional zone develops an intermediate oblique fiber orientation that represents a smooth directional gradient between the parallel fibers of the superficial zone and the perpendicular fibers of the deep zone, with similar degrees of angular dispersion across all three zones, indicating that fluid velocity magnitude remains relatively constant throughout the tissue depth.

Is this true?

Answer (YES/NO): NO